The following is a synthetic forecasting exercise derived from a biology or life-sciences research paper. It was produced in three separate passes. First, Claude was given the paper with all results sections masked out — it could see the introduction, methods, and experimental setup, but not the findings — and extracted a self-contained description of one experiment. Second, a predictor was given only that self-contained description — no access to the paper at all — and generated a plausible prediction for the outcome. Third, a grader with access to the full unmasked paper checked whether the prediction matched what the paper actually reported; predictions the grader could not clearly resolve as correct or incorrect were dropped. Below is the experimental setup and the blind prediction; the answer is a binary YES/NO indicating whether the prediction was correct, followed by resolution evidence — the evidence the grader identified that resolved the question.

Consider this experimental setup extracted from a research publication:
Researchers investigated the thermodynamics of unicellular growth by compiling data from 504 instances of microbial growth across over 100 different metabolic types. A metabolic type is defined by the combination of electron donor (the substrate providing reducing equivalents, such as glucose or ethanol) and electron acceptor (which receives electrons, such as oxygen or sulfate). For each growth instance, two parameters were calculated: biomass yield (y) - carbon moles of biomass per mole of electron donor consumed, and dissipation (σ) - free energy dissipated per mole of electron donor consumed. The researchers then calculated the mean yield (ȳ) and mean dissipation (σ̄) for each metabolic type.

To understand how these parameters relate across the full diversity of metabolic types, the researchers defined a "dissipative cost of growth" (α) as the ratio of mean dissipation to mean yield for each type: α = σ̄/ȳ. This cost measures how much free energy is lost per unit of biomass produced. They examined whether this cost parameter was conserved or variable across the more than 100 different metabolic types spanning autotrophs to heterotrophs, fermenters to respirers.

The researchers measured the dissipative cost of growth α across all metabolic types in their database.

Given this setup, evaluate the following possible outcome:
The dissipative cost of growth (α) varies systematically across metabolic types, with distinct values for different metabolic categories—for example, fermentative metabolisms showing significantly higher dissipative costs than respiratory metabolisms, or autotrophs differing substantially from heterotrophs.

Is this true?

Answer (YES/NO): NO